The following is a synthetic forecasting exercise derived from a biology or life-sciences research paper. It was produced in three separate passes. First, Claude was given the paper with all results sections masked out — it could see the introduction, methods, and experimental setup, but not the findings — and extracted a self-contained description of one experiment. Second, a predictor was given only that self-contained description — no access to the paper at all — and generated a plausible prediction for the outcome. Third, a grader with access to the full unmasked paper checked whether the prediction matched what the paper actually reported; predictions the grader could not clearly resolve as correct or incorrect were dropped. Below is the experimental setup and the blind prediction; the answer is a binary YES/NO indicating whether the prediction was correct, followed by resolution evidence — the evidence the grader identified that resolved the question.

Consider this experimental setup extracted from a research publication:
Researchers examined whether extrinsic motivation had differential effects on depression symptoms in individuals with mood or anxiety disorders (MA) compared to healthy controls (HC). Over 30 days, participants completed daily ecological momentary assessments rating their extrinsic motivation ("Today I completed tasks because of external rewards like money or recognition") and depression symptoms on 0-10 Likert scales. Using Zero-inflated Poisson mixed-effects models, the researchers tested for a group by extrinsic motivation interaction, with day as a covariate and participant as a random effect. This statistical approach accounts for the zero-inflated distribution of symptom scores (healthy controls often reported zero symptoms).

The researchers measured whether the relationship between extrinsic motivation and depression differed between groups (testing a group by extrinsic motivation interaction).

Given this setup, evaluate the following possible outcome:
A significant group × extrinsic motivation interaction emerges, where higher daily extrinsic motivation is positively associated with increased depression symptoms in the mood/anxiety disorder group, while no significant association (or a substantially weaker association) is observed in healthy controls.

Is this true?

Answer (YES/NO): NO